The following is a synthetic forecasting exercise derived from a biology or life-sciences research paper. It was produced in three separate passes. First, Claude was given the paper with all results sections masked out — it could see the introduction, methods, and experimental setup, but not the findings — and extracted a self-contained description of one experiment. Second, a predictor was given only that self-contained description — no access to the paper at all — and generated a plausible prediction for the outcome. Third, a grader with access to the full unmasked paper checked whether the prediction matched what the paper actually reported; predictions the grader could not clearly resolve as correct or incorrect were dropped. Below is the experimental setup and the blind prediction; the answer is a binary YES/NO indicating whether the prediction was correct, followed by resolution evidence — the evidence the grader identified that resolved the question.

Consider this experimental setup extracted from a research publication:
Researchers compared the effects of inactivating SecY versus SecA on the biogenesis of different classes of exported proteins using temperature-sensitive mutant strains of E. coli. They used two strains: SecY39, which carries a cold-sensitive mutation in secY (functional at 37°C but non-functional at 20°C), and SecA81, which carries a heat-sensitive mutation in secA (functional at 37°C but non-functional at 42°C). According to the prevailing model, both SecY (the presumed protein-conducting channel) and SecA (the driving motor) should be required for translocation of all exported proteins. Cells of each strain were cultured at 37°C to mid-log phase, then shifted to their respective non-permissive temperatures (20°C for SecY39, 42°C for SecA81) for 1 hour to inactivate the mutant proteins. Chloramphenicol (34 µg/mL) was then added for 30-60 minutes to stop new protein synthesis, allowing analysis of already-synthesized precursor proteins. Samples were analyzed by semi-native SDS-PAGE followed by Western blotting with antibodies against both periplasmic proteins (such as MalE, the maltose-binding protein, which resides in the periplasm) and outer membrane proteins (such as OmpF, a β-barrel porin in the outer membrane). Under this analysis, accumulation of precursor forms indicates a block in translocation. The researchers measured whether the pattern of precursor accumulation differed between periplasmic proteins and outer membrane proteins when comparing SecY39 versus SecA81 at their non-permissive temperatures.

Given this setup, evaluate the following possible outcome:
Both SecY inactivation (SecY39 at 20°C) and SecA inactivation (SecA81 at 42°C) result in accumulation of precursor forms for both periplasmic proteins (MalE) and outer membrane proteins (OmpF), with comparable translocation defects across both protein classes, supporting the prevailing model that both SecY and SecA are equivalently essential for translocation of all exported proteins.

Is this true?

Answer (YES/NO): NO